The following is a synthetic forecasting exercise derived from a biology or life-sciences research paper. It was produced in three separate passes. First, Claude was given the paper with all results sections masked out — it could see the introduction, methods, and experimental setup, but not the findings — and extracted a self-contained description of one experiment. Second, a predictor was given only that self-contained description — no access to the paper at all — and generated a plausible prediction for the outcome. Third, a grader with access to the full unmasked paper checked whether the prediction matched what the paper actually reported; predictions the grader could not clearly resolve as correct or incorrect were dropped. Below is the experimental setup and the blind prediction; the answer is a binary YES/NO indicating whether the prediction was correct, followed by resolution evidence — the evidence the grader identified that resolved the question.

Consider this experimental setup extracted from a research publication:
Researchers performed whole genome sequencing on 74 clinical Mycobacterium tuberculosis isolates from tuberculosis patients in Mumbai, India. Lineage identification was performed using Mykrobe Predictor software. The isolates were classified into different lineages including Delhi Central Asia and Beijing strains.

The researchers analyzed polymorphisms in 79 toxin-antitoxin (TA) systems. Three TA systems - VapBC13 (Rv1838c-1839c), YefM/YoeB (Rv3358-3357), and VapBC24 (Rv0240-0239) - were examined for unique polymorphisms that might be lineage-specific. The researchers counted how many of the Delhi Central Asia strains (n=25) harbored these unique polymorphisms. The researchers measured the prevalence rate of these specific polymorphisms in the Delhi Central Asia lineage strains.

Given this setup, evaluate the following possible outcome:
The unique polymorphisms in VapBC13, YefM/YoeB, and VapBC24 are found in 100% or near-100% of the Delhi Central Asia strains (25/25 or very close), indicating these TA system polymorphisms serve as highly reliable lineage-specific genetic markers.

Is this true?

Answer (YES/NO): YES